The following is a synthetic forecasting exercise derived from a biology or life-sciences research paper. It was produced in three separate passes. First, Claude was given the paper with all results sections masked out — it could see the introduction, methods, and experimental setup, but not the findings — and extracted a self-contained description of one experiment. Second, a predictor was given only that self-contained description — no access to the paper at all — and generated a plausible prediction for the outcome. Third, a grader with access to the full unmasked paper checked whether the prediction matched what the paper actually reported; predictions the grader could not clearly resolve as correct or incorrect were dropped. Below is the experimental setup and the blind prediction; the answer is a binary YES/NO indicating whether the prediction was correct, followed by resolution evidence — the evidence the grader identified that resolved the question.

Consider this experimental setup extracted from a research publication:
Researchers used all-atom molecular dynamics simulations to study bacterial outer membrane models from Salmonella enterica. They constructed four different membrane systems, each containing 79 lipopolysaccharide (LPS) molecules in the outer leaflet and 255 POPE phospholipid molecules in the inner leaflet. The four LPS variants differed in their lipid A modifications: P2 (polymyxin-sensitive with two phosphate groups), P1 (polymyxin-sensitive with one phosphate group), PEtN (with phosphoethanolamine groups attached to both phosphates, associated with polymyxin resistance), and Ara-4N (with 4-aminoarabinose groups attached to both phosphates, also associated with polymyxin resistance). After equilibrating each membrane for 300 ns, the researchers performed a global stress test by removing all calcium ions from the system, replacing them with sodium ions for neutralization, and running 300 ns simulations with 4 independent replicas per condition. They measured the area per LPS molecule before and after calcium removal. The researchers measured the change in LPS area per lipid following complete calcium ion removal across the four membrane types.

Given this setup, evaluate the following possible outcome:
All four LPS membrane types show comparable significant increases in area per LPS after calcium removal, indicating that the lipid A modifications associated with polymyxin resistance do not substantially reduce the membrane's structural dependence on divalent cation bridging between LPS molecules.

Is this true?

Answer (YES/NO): NO